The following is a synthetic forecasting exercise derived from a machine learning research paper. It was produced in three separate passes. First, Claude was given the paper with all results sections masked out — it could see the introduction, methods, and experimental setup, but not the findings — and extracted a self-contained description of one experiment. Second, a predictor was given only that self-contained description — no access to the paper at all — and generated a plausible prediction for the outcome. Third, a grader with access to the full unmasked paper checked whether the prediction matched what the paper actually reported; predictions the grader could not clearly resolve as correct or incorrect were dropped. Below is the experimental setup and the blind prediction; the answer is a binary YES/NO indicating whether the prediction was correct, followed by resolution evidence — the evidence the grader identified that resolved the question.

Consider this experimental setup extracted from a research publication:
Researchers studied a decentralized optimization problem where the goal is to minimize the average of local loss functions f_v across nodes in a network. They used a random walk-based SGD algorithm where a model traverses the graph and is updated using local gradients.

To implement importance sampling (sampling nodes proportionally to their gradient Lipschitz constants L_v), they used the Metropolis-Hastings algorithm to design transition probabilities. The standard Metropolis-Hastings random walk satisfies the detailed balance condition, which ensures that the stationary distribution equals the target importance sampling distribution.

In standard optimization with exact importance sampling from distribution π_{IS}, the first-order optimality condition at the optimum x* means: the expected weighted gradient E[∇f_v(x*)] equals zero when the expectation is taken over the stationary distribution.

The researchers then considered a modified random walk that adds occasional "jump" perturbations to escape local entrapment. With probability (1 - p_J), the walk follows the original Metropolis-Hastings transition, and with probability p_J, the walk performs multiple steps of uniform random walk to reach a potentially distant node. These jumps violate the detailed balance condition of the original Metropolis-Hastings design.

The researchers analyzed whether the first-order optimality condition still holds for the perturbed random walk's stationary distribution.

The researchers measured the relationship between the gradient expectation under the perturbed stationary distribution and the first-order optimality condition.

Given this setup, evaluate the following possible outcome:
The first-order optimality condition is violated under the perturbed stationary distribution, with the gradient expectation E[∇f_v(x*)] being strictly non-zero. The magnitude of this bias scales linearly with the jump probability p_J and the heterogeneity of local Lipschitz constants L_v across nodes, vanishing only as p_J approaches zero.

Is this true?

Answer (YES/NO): NO